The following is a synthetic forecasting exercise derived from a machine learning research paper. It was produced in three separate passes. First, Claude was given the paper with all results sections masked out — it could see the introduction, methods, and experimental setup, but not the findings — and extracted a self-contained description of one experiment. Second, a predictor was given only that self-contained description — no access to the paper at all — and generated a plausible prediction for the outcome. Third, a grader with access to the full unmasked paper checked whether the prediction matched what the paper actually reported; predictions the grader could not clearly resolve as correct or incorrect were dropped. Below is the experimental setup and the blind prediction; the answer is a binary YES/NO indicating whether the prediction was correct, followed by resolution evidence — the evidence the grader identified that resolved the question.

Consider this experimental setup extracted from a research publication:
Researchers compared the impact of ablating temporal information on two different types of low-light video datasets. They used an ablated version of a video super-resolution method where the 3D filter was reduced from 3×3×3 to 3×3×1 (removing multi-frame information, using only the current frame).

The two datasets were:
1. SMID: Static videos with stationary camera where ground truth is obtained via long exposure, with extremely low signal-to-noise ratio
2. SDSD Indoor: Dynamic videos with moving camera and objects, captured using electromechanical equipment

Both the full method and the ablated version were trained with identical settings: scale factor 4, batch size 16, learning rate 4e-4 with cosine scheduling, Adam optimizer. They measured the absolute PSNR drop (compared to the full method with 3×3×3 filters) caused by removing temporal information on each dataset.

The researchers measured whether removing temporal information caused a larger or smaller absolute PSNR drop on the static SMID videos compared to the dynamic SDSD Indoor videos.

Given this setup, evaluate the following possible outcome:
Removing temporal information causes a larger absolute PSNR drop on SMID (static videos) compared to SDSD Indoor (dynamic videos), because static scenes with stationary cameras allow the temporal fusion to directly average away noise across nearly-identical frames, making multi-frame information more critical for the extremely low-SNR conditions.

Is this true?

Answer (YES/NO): YES